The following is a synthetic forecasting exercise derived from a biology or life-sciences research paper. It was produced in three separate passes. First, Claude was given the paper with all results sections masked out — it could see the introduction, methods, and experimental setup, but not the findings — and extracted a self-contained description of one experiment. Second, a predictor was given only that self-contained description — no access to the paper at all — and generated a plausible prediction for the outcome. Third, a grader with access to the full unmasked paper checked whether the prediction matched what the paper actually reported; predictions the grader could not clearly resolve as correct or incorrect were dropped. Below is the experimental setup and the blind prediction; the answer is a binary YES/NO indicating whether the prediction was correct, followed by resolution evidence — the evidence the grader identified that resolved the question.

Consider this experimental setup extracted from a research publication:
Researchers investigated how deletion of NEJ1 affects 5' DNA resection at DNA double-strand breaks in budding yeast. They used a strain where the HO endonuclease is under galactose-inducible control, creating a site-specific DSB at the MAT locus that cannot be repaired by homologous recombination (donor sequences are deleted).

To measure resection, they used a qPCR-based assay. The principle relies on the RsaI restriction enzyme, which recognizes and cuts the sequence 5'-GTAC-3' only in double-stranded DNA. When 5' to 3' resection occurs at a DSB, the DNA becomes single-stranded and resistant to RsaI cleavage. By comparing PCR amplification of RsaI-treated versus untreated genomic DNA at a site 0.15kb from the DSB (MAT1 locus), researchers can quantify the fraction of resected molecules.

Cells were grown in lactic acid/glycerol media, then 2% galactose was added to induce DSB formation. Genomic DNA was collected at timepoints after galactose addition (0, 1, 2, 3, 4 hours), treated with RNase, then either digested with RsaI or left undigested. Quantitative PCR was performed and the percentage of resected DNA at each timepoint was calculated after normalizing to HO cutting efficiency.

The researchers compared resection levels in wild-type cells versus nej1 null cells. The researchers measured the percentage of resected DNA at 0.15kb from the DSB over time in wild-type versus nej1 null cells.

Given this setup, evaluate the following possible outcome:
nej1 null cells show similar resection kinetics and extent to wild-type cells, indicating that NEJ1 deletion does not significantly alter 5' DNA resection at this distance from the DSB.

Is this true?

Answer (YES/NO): NO